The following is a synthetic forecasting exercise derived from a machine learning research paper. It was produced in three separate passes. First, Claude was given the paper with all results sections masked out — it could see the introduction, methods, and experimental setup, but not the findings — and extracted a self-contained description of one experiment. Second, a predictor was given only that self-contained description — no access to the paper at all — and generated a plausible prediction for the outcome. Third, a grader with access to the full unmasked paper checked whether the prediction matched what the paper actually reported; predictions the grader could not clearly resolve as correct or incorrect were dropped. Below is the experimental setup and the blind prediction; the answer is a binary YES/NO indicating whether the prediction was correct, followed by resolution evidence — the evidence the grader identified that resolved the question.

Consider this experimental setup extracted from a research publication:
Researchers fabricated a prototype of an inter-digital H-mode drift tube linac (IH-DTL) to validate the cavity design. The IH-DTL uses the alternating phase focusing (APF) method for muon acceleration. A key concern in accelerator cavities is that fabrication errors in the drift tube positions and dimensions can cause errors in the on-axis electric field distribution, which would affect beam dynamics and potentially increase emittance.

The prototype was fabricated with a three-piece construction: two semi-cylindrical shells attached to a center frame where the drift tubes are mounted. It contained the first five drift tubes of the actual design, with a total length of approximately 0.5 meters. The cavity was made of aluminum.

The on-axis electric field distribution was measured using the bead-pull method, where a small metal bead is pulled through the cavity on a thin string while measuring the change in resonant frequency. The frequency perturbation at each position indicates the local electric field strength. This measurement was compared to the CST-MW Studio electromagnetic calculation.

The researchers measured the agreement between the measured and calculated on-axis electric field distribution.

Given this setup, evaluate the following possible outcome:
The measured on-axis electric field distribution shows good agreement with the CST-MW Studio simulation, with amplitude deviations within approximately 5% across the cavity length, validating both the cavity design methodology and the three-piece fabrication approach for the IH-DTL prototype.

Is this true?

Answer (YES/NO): YES